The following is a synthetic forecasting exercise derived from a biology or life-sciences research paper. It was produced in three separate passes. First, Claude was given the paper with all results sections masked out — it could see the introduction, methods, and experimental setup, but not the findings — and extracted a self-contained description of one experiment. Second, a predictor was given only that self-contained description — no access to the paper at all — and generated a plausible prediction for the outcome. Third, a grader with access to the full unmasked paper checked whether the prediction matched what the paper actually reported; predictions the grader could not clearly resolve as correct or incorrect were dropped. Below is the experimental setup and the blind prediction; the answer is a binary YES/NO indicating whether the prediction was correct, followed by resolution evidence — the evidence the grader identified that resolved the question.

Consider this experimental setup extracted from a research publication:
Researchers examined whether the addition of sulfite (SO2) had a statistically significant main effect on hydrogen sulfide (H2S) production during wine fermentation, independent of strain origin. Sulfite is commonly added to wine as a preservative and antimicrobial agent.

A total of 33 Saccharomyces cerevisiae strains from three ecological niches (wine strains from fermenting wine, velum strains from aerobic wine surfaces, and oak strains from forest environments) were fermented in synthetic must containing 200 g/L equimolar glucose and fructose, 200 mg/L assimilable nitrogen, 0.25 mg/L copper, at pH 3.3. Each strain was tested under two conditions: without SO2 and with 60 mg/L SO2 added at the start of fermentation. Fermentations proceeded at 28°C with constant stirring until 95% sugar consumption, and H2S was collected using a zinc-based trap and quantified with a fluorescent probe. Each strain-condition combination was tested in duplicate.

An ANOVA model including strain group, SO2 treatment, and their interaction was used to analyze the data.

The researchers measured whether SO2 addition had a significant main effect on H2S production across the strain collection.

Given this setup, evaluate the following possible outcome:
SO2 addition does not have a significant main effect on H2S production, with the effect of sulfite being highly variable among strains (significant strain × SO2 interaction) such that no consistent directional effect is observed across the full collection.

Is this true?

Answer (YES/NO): NO